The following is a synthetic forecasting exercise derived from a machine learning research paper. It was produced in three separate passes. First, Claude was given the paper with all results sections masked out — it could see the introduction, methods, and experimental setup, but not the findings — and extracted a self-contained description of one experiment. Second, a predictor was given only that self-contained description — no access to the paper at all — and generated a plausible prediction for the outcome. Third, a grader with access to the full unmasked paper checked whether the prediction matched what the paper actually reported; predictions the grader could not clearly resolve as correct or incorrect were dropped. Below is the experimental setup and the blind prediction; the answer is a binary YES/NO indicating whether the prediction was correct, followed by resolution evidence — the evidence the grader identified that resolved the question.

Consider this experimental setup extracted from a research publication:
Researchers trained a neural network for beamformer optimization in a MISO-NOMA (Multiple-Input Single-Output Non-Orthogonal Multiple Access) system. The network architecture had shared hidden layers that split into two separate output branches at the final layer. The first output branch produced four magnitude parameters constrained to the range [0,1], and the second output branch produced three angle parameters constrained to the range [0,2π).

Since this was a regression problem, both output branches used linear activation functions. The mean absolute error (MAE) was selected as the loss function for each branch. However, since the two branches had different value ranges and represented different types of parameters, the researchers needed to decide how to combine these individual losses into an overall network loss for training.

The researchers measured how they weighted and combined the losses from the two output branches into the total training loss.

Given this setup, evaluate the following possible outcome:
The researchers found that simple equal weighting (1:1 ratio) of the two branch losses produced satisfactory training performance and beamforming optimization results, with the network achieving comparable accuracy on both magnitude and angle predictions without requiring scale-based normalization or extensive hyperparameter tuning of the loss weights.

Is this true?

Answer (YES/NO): YES